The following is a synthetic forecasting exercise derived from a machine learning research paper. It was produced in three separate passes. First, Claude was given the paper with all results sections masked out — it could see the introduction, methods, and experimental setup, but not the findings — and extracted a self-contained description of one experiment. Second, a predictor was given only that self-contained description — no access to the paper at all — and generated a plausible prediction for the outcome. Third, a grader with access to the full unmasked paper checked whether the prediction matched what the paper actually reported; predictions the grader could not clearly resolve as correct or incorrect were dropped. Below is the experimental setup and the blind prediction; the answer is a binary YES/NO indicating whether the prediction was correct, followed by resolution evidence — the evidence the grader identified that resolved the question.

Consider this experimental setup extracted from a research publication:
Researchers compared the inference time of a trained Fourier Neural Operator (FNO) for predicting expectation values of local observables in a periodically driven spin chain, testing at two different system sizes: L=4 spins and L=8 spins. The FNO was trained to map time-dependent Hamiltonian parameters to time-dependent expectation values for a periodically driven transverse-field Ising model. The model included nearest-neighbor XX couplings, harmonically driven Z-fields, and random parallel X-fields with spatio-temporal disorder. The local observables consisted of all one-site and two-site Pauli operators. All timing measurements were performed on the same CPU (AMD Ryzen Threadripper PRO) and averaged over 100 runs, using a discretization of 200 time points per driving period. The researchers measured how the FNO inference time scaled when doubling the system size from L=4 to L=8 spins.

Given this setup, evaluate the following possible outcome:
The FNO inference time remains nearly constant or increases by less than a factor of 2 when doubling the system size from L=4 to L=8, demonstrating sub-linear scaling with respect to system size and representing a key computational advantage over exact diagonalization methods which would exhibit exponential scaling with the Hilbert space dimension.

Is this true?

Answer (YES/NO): YES